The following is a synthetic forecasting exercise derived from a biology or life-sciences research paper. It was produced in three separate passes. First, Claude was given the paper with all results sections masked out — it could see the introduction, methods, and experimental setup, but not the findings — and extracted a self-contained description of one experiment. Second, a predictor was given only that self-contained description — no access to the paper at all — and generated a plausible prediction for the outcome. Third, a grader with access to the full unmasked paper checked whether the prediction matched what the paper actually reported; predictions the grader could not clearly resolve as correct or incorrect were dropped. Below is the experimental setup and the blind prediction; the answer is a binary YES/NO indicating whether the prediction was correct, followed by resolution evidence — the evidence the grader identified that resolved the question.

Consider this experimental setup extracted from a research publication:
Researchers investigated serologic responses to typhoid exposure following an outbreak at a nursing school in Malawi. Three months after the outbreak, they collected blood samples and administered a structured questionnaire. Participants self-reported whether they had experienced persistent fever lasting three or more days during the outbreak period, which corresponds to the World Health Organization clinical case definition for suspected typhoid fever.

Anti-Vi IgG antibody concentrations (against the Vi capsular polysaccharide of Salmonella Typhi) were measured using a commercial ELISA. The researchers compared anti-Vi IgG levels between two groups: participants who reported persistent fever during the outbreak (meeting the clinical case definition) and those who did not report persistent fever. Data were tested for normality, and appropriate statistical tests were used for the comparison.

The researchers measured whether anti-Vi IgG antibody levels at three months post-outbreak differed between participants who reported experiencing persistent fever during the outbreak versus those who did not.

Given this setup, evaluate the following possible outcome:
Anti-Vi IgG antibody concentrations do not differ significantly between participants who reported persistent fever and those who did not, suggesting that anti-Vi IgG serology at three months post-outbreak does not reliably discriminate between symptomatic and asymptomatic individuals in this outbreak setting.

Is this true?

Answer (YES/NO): NO